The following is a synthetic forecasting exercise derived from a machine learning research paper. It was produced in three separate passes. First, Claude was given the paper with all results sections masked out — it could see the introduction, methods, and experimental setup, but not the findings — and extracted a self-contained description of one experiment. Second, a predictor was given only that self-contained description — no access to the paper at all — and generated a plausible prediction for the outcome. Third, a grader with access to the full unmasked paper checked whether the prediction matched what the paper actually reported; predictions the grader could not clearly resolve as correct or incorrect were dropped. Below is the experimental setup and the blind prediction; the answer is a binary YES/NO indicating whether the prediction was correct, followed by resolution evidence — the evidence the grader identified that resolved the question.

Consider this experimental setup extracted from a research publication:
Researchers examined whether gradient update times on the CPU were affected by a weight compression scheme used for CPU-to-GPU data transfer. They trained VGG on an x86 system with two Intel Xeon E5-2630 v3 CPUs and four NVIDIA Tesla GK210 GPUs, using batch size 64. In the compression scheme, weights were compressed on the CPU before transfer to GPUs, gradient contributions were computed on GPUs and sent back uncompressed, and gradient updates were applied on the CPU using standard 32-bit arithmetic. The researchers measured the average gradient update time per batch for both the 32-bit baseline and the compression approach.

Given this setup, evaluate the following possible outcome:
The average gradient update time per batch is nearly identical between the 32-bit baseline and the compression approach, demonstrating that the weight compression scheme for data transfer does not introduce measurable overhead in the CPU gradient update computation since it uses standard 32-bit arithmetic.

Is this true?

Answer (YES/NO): YES